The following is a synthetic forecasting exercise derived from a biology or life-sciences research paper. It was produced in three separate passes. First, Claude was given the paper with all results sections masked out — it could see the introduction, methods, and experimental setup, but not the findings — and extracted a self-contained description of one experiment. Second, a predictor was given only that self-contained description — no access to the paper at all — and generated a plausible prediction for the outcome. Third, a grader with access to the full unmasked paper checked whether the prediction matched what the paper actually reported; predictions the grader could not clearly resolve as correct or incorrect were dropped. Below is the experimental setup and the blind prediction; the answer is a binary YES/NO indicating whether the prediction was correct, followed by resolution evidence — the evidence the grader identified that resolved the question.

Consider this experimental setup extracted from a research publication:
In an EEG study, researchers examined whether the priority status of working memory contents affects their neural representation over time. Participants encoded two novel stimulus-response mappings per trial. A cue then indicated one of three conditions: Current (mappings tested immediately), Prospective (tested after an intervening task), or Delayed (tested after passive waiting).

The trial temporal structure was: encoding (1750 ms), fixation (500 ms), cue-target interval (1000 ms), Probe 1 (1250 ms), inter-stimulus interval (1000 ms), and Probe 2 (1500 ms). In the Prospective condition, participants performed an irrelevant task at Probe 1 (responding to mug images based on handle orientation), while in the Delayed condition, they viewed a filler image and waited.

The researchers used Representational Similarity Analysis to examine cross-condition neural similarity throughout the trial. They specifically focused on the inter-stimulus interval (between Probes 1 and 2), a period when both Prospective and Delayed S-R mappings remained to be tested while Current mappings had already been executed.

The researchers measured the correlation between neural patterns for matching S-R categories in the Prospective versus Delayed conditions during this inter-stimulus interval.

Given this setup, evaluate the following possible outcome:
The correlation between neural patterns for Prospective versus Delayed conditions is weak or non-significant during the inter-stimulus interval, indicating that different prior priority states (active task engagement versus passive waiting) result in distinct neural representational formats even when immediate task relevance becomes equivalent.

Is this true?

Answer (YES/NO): NO